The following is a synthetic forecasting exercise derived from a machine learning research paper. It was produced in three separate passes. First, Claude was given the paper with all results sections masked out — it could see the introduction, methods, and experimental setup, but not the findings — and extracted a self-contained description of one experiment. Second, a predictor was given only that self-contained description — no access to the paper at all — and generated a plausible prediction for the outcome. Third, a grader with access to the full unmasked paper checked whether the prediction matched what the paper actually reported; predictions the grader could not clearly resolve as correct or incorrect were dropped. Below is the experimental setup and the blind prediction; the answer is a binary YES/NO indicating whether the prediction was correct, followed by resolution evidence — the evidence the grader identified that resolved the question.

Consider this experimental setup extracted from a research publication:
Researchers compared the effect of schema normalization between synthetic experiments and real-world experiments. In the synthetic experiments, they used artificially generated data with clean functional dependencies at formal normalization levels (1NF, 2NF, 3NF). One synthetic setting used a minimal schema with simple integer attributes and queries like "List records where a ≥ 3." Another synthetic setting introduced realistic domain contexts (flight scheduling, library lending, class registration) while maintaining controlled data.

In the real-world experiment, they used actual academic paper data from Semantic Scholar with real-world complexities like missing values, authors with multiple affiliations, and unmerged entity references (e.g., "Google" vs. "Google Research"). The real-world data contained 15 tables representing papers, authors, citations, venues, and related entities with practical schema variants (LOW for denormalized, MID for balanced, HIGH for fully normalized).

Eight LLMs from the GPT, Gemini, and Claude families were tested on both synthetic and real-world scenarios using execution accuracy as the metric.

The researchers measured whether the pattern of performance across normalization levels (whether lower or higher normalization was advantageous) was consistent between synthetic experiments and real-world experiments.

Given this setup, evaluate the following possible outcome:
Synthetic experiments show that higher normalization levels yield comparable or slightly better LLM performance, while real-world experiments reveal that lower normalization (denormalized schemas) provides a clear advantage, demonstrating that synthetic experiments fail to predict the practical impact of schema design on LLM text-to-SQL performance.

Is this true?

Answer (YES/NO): NO